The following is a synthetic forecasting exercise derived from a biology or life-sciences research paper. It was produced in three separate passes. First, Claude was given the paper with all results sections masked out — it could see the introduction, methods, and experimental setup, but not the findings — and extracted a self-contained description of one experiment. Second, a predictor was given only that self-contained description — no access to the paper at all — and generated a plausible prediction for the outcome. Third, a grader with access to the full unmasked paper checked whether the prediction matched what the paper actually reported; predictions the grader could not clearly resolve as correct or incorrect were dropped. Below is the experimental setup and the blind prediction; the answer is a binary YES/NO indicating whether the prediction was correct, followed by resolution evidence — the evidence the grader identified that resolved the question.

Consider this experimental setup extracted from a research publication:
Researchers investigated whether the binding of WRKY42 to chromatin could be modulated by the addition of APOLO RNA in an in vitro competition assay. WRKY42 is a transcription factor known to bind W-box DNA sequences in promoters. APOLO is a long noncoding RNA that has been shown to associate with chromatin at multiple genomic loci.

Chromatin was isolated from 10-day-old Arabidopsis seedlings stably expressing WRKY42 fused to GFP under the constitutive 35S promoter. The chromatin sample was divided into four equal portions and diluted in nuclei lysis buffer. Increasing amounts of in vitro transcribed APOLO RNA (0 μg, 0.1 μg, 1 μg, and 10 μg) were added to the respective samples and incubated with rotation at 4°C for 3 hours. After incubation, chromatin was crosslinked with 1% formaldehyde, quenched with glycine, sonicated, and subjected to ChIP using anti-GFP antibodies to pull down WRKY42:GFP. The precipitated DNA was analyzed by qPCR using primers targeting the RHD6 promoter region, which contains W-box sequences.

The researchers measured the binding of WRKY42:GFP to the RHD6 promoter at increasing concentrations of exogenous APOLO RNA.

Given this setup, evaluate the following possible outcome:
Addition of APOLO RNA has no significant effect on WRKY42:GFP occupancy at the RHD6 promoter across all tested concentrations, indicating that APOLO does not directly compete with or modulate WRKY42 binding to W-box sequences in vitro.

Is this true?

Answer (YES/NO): NO